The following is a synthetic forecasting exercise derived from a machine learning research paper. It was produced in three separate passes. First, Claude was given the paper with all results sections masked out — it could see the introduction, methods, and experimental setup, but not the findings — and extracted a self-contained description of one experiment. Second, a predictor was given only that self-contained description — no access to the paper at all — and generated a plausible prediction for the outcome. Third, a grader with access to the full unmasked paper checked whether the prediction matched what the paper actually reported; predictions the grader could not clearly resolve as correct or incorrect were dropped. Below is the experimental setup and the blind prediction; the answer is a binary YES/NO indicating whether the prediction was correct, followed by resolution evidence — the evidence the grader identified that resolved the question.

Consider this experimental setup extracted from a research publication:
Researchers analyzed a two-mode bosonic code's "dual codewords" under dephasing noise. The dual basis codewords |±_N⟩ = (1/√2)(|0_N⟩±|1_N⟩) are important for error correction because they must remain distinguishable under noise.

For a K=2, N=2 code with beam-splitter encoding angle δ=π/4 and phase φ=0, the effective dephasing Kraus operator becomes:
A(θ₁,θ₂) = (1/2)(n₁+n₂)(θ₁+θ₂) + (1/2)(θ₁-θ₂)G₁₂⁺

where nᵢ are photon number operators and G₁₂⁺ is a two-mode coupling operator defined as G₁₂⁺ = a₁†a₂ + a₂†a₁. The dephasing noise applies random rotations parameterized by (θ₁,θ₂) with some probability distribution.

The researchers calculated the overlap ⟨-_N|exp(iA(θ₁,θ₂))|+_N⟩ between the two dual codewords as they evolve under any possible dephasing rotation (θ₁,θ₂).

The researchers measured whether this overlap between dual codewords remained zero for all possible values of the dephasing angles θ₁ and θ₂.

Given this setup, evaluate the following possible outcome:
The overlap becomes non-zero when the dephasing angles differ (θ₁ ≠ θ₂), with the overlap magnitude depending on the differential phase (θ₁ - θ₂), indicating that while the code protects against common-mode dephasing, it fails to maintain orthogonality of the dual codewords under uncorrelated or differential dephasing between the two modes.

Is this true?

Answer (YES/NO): NO